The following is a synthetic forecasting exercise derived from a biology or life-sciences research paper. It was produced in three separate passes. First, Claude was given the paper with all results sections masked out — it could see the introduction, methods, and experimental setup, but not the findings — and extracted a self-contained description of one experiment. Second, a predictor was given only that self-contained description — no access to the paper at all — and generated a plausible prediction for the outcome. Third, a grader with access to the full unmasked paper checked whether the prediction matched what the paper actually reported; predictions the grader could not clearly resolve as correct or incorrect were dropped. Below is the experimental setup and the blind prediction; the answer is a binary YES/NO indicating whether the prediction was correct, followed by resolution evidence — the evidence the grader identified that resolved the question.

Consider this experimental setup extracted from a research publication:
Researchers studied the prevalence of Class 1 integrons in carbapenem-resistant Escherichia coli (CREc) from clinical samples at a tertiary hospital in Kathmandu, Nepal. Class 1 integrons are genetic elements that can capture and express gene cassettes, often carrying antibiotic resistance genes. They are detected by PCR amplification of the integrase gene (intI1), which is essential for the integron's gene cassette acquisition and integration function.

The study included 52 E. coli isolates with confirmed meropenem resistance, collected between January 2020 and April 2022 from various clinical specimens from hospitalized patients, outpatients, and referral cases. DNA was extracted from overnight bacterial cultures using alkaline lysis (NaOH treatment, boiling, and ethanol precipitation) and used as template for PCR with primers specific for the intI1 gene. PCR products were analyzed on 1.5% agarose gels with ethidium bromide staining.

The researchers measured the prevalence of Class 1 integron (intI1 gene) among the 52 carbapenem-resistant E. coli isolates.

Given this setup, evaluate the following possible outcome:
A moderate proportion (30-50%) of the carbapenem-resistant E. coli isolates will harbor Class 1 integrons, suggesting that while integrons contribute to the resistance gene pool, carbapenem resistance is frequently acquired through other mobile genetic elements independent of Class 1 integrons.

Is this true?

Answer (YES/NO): NO